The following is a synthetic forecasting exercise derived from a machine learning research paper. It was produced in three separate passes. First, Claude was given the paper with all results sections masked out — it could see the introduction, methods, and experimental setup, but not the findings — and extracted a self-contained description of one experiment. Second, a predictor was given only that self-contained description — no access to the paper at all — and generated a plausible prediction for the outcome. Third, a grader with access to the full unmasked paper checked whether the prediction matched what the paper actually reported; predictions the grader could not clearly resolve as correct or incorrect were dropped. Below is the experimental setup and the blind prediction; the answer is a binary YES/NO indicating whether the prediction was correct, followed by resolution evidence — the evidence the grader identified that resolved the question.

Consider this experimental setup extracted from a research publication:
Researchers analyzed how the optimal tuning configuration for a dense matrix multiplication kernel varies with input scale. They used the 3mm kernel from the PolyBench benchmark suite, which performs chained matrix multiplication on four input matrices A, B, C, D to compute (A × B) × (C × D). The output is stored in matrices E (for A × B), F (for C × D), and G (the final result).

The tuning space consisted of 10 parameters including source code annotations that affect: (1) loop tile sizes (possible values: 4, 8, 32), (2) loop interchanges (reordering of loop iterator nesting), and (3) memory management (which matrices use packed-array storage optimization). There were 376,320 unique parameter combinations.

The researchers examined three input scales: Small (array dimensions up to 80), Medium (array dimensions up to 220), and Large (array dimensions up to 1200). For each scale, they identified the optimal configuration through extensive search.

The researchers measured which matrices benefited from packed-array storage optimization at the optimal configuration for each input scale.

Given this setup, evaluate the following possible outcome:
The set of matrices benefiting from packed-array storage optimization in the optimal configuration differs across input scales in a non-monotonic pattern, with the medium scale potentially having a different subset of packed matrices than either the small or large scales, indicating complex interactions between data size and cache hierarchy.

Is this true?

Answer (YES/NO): YES